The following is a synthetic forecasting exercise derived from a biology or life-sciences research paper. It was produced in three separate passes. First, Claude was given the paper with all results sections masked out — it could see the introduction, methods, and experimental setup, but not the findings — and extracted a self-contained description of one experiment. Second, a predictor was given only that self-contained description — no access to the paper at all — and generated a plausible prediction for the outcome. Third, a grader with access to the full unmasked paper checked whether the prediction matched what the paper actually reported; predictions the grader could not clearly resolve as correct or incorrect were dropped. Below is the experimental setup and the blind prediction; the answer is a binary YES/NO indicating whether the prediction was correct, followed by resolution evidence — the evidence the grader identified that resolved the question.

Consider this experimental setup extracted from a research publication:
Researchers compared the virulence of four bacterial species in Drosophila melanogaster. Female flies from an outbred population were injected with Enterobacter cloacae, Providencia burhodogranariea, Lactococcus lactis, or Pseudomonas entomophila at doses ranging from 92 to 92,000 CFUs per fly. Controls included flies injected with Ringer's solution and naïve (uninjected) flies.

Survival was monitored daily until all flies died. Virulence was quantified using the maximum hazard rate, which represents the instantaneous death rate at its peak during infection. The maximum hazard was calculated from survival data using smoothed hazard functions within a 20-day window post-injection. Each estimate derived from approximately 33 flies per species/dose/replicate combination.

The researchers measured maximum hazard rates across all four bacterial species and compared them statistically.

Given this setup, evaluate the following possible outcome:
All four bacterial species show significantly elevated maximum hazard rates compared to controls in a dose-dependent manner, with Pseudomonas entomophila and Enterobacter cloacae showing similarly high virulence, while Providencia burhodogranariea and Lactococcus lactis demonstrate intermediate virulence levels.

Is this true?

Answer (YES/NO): NO